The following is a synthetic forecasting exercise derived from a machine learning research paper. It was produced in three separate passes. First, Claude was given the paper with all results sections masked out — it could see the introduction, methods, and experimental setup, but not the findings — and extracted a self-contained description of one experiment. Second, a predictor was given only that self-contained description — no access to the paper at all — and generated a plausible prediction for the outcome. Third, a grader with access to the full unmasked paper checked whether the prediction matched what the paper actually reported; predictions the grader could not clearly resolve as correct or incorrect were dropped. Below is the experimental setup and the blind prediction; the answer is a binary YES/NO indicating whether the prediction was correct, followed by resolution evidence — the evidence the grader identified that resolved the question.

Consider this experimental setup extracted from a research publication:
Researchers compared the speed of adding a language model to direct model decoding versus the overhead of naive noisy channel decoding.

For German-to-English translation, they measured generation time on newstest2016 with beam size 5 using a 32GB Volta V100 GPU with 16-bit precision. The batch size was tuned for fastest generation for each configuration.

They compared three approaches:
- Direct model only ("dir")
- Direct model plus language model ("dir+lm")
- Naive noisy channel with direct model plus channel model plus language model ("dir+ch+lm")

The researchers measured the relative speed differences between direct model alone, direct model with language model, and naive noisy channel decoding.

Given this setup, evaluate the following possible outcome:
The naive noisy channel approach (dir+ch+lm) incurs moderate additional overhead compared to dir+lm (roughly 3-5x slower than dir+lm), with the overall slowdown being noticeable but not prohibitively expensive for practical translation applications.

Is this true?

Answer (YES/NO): NO